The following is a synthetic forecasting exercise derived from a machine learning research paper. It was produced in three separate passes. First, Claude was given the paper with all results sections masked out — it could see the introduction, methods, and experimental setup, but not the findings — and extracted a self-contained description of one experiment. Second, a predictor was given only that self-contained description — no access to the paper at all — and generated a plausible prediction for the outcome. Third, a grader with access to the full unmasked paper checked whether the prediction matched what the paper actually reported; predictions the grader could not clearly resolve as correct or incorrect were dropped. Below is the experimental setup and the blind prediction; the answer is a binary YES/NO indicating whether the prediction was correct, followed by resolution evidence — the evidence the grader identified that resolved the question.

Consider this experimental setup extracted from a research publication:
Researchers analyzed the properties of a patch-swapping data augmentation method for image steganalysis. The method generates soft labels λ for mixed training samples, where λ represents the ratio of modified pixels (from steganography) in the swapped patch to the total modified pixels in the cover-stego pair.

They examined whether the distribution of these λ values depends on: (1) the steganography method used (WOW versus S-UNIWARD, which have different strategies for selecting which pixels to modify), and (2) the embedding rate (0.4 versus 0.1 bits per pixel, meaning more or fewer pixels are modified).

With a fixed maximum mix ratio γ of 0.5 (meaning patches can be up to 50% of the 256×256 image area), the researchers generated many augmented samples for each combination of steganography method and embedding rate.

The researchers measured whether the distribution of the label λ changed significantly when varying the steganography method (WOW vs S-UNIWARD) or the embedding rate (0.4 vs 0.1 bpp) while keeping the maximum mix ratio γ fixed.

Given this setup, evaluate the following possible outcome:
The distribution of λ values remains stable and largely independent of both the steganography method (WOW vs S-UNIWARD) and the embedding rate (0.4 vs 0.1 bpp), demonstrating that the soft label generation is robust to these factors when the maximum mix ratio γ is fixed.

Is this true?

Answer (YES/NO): YES